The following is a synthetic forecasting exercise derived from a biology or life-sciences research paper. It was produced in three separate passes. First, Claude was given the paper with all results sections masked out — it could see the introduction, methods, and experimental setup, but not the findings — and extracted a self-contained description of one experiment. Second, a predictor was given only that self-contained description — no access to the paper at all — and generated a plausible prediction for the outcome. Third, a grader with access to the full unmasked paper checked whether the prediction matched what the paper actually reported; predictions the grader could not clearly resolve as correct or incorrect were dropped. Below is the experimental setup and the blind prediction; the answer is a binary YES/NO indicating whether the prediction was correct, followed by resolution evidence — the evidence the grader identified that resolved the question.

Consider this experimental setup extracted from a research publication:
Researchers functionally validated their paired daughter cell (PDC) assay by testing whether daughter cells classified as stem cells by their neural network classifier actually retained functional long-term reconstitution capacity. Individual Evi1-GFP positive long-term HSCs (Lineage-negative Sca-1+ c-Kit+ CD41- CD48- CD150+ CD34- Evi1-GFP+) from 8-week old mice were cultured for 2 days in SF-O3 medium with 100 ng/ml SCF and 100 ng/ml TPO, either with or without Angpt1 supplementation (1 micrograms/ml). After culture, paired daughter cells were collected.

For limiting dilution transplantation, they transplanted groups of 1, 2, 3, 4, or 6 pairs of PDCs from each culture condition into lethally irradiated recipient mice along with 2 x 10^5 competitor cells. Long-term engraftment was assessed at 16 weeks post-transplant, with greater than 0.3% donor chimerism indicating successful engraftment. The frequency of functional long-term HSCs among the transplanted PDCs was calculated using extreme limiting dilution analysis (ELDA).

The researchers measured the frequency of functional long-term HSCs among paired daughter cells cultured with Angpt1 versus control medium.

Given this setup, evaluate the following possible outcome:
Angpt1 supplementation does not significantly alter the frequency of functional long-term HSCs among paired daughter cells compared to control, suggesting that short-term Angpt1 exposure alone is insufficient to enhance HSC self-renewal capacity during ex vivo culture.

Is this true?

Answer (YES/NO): NO